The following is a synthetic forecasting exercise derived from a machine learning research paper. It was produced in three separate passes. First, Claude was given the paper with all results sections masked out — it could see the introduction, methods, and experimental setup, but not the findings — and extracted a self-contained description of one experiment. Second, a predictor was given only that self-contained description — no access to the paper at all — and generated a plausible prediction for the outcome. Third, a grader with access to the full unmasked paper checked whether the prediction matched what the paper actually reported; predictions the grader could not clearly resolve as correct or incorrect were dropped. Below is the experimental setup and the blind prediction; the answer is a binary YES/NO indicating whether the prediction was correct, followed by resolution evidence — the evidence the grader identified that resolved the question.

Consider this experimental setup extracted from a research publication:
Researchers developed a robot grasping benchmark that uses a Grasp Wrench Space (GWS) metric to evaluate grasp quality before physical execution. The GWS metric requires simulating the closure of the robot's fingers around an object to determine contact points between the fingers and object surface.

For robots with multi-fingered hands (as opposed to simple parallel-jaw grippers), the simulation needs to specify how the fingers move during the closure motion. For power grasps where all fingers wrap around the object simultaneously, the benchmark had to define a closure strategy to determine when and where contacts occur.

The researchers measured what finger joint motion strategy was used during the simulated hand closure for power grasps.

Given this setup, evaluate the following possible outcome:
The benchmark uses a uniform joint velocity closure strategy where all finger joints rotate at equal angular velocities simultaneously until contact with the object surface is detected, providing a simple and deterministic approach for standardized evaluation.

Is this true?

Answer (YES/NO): YES